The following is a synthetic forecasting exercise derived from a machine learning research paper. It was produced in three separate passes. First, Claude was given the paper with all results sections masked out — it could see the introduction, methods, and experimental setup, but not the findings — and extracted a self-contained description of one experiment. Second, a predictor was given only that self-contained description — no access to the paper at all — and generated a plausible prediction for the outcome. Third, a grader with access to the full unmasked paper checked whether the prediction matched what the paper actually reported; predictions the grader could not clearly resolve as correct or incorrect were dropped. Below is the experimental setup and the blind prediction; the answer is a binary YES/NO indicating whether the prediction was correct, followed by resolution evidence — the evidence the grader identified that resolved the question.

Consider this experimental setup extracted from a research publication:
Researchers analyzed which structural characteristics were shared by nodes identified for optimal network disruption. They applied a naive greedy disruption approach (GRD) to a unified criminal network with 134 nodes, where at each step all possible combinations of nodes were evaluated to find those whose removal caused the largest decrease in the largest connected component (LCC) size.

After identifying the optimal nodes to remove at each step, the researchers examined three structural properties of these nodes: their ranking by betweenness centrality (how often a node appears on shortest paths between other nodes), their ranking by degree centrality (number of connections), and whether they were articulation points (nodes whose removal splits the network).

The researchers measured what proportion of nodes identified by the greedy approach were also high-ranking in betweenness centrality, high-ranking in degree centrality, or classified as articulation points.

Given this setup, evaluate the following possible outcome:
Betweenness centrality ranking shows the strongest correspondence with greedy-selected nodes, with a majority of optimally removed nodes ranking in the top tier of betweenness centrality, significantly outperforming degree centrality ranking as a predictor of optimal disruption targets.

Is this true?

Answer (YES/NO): NO